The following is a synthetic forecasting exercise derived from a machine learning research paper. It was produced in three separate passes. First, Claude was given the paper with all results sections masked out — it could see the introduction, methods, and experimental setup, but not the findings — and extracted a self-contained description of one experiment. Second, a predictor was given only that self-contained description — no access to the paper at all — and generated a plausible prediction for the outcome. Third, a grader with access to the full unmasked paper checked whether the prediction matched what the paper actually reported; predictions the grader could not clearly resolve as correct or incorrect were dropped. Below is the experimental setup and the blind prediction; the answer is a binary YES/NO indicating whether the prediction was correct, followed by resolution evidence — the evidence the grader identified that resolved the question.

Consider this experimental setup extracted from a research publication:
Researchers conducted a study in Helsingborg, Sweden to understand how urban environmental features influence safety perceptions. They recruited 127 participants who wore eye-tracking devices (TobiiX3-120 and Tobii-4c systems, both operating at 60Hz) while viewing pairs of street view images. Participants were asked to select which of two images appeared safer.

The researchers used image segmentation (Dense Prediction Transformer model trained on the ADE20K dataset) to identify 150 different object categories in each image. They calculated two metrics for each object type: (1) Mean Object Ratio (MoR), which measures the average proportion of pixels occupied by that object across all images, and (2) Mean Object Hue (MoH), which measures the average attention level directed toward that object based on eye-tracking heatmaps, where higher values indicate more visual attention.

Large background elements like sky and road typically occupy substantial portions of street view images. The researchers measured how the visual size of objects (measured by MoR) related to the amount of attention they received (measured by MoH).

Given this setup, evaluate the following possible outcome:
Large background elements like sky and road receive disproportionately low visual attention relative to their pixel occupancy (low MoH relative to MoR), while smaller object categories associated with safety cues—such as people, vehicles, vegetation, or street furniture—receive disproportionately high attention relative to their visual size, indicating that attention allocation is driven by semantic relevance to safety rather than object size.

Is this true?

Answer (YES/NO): YES